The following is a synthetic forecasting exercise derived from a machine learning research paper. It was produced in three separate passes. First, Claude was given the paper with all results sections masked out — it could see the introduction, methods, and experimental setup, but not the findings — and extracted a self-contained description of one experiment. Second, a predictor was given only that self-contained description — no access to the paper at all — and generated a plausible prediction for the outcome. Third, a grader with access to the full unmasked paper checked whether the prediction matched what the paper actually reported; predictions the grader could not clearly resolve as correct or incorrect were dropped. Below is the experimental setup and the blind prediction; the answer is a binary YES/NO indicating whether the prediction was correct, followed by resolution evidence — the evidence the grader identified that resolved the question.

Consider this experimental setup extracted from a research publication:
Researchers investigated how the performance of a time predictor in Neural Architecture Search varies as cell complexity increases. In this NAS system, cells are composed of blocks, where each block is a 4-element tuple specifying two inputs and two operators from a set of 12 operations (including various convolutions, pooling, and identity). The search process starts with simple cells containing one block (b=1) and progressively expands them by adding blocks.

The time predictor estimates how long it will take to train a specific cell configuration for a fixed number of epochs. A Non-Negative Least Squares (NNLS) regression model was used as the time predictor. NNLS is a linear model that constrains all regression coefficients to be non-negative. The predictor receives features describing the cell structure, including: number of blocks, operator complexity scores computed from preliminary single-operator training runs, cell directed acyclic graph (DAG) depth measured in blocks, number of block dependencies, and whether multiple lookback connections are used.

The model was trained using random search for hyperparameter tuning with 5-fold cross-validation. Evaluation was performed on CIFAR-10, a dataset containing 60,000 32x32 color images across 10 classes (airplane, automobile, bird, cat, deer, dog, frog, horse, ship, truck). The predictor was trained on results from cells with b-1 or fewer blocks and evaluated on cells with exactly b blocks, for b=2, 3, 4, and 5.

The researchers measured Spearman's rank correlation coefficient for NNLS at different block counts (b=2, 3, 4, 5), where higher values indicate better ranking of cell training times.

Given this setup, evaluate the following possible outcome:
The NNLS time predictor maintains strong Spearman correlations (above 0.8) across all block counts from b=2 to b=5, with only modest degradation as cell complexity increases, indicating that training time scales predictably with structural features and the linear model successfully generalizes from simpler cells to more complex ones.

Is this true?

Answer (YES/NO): NO